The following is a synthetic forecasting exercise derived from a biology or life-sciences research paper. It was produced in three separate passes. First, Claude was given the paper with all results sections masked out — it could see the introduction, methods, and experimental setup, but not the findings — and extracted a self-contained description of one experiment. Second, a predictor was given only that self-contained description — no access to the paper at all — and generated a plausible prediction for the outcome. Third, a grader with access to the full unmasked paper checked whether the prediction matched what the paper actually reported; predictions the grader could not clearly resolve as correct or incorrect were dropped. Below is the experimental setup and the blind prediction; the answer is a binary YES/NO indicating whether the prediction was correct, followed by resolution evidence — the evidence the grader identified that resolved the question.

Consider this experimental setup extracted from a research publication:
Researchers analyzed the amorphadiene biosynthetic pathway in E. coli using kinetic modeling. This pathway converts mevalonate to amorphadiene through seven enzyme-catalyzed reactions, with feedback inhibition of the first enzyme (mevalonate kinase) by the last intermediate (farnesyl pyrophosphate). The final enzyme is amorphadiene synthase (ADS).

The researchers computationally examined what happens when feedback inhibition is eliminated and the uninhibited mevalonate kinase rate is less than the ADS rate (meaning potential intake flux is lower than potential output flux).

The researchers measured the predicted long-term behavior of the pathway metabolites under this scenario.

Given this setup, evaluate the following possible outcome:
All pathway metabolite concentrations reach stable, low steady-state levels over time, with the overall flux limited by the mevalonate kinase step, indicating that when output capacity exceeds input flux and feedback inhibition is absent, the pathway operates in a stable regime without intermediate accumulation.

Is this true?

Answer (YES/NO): YES